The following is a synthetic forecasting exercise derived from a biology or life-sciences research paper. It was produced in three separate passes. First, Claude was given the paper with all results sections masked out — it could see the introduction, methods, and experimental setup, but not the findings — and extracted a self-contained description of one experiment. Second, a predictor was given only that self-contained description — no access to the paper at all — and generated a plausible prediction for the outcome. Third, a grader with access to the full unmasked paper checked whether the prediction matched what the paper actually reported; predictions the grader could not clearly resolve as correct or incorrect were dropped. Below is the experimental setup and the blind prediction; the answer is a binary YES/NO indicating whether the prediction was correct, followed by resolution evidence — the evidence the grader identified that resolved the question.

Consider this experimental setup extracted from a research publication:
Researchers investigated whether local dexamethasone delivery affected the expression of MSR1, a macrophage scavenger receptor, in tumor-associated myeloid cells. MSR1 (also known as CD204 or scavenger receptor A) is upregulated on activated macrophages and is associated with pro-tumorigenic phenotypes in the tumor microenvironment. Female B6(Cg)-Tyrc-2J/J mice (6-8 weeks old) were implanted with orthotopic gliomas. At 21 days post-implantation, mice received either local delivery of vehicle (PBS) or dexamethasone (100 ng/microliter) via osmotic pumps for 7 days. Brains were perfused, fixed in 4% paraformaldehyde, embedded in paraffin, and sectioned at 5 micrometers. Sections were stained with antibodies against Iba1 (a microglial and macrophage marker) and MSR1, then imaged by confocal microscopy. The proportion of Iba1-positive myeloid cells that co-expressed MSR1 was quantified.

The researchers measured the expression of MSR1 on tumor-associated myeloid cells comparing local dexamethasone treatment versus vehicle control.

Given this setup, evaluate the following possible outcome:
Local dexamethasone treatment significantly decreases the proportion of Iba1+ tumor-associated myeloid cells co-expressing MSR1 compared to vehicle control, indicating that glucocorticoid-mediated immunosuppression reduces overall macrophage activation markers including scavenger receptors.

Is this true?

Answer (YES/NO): YES